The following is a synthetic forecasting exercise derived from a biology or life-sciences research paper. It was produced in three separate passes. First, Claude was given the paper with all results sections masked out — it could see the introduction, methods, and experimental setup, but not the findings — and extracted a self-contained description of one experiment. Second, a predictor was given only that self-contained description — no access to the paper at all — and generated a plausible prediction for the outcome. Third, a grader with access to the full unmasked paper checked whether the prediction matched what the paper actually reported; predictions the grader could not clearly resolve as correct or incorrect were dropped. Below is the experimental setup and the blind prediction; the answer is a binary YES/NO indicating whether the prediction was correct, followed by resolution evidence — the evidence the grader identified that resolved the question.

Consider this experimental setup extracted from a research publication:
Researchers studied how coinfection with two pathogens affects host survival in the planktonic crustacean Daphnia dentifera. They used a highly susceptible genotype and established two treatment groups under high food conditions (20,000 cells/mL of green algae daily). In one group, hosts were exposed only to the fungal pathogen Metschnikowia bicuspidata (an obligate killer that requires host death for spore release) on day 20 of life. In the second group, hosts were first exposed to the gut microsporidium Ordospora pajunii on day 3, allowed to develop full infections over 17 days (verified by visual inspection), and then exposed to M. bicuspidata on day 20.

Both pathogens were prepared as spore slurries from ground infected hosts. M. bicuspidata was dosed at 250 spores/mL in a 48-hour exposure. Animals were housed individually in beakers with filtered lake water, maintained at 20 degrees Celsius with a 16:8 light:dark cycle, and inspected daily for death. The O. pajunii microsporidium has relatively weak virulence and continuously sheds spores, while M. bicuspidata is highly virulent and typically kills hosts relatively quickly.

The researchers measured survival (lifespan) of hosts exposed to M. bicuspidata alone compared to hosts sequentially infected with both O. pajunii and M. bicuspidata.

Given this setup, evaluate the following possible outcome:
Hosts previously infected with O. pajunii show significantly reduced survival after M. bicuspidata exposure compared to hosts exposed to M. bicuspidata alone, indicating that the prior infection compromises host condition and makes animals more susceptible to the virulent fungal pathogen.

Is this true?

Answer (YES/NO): YES